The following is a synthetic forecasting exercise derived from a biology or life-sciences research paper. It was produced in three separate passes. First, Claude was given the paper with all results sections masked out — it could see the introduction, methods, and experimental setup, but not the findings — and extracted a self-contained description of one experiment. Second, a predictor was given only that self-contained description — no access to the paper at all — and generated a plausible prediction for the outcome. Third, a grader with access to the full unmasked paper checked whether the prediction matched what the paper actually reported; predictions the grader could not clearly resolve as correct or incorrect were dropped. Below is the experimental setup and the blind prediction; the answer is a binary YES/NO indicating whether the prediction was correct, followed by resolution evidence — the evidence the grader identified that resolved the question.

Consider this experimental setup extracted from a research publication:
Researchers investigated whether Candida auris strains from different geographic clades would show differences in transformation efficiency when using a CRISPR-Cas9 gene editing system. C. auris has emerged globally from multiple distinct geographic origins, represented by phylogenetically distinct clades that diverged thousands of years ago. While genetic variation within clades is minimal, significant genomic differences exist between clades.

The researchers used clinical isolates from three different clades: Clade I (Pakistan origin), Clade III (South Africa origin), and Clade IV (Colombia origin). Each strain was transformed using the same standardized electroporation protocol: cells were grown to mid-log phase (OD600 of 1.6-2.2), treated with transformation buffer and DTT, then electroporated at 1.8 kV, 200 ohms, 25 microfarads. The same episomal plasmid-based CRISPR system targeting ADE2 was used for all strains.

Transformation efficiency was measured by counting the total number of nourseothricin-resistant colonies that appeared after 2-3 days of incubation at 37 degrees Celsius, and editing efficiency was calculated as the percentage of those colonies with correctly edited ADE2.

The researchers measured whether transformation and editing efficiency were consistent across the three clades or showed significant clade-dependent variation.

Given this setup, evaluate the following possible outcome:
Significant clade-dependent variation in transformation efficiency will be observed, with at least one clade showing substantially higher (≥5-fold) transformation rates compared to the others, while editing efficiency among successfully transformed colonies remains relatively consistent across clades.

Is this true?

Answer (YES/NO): NO